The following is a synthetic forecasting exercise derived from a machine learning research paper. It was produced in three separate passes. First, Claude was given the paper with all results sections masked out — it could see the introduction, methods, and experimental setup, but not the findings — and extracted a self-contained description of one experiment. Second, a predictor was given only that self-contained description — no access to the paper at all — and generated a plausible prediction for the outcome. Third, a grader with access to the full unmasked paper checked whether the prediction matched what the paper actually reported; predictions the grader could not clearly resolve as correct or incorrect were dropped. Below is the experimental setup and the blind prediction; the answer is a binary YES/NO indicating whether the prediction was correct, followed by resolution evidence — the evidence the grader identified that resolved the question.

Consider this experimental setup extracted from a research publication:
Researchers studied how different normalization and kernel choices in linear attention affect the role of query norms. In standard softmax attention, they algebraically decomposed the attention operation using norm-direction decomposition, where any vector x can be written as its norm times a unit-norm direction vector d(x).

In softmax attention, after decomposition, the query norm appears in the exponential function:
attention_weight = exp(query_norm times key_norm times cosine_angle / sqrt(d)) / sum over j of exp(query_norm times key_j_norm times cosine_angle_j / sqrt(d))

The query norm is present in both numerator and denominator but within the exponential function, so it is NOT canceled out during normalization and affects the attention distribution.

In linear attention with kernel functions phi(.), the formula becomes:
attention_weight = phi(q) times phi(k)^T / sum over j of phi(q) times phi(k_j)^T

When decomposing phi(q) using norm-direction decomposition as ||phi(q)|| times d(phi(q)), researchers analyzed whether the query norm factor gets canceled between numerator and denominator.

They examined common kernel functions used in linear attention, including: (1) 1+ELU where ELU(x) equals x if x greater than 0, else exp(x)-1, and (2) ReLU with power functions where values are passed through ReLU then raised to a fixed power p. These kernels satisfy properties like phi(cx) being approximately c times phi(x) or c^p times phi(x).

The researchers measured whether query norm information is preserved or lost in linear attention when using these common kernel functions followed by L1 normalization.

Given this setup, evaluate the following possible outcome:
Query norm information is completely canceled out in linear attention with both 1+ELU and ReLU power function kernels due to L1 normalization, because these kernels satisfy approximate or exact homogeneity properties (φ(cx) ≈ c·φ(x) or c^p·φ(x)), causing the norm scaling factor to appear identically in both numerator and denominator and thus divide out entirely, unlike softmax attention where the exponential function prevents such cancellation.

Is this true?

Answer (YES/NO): YES